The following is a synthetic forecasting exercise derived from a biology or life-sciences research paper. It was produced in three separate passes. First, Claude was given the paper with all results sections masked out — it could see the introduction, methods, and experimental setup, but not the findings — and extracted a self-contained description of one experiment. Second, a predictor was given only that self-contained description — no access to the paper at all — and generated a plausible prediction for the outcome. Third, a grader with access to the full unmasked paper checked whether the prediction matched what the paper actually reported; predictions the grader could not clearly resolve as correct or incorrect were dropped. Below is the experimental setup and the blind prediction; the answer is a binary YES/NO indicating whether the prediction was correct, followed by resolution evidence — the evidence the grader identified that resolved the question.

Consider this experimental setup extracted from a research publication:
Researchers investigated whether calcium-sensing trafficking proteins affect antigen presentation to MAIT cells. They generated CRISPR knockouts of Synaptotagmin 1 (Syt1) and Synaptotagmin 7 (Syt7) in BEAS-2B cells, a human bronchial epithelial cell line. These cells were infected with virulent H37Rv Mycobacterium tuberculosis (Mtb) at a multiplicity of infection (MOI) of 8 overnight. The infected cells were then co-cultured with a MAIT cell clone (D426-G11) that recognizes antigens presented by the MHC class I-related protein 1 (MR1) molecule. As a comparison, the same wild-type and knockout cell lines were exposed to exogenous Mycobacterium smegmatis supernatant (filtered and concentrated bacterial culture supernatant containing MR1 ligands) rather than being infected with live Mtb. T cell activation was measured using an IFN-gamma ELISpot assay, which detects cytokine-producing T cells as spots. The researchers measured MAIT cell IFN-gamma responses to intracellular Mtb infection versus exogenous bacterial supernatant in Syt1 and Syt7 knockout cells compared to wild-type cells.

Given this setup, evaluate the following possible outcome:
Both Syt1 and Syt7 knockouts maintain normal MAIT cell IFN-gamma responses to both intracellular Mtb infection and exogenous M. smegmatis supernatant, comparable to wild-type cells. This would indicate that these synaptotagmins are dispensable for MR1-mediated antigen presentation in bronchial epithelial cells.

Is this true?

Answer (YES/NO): NO